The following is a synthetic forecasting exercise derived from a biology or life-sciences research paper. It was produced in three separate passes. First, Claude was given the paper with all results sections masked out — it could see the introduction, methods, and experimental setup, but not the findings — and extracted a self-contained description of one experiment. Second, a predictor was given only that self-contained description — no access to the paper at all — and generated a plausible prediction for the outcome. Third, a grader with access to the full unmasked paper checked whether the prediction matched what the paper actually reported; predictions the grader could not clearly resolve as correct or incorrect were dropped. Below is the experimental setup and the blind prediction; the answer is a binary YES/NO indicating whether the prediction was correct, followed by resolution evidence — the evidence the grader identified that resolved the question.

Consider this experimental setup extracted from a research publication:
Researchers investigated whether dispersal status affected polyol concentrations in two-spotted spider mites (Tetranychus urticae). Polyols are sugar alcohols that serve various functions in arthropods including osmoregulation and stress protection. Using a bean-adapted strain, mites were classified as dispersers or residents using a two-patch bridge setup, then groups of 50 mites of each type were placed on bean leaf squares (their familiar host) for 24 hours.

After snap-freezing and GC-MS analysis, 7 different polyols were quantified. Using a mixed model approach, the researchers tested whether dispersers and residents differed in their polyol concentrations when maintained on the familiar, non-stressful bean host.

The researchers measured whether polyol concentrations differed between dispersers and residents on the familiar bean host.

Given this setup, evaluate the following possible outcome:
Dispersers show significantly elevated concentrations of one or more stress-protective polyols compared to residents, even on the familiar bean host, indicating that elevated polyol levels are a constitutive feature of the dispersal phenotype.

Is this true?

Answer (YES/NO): NO